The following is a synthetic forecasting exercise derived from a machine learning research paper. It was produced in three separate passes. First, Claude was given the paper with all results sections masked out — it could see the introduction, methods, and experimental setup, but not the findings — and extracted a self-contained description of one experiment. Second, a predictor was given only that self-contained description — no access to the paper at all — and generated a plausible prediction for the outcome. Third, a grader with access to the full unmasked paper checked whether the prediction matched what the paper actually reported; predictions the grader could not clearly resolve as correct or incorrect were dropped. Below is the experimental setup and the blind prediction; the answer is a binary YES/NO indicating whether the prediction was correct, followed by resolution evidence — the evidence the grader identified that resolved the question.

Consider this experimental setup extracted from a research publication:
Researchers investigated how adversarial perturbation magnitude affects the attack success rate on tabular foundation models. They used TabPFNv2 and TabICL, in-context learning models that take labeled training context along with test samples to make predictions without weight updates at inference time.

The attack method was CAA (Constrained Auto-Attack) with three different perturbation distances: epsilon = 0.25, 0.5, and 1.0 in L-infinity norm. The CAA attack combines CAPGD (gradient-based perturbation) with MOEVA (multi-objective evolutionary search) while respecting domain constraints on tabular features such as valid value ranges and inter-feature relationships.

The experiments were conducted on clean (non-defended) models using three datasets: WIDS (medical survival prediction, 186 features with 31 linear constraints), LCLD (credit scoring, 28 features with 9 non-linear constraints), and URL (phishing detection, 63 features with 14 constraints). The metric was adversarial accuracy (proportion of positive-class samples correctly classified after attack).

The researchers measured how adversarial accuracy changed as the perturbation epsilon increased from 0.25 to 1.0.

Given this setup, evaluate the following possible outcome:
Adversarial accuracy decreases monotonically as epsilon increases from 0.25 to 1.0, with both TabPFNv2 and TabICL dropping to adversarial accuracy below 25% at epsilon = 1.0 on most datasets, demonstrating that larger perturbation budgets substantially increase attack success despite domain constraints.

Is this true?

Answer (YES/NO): NO